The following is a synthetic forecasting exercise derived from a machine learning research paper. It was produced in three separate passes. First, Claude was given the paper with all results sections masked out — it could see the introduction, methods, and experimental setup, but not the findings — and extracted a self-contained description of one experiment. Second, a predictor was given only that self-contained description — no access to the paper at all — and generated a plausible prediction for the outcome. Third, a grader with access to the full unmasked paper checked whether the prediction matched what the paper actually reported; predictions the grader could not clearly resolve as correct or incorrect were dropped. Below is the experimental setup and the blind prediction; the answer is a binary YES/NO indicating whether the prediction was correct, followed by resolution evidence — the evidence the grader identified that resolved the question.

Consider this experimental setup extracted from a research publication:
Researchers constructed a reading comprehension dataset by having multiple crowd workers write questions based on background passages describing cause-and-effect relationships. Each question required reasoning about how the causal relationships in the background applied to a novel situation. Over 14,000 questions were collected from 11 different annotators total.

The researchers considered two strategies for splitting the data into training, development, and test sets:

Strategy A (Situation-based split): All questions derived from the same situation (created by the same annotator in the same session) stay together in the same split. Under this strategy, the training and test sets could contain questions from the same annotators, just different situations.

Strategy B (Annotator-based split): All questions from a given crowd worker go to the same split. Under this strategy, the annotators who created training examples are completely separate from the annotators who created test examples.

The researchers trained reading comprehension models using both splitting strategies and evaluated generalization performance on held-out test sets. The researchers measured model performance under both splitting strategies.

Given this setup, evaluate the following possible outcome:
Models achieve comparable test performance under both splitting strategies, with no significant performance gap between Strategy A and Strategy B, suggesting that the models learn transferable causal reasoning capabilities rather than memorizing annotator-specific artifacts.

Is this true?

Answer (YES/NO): NO